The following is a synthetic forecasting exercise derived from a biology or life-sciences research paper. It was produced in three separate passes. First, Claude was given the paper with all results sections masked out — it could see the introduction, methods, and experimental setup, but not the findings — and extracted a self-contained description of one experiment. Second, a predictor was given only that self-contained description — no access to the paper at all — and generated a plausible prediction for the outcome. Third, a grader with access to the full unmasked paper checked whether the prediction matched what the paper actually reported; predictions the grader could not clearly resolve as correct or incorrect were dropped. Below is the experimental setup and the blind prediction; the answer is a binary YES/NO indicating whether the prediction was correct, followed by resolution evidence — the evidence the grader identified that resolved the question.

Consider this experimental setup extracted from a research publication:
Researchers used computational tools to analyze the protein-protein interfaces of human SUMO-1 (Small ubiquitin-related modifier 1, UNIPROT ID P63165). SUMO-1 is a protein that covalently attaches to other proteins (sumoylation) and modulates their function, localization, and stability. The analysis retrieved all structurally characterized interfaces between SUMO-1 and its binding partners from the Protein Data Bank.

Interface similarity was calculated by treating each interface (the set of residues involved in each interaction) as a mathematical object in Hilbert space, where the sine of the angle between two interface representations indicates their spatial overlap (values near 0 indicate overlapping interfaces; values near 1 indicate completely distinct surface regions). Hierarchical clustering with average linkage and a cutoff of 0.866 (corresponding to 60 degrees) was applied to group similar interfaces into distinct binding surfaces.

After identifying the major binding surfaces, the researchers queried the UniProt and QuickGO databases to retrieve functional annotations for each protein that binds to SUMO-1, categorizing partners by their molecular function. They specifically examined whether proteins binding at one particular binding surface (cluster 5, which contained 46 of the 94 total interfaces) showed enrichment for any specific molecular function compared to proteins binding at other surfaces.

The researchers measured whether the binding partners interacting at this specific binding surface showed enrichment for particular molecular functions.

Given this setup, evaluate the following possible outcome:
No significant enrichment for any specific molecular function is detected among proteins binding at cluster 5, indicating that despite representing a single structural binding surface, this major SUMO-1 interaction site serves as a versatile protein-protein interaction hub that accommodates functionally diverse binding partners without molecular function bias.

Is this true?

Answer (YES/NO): NO